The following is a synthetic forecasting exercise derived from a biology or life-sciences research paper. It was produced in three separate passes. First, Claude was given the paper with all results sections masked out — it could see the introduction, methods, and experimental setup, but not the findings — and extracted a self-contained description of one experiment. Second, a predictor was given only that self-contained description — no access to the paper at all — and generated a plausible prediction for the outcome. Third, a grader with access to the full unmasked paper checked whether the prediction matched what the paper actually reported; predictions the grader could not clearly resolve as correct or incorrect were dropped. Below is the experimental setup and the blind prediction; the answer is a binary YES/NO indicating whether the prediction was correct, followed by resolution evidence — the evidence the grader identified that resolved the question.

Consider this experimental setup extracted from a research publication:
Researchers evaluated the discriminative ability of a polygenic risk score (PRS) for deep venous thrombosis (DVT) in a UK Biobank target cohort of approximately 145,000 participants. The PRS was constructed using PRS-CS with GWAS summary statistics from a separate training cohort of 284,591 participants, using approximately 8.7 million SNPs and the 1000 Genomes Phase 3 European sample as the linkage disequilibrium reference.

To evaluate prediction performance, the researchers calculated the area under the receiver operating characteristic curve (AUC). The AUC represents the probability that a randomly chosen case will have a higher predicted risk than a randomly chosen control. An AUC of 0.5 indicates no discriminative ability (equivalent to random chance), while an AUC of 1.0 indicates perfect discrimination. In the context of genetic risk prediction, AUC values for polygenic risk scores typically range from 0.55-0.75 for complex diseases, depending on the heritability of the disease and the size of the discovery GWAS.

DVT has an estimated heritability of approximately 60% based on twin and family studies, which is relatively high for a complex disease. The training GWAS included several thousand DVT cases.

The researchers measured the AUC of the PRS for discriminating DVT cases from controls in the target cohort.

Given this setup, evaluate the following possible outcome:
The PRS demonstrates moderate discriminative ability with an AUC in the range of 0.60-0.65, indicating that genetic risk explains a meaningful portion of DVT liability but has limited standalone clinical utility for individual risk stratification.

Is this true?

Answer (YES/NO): YES